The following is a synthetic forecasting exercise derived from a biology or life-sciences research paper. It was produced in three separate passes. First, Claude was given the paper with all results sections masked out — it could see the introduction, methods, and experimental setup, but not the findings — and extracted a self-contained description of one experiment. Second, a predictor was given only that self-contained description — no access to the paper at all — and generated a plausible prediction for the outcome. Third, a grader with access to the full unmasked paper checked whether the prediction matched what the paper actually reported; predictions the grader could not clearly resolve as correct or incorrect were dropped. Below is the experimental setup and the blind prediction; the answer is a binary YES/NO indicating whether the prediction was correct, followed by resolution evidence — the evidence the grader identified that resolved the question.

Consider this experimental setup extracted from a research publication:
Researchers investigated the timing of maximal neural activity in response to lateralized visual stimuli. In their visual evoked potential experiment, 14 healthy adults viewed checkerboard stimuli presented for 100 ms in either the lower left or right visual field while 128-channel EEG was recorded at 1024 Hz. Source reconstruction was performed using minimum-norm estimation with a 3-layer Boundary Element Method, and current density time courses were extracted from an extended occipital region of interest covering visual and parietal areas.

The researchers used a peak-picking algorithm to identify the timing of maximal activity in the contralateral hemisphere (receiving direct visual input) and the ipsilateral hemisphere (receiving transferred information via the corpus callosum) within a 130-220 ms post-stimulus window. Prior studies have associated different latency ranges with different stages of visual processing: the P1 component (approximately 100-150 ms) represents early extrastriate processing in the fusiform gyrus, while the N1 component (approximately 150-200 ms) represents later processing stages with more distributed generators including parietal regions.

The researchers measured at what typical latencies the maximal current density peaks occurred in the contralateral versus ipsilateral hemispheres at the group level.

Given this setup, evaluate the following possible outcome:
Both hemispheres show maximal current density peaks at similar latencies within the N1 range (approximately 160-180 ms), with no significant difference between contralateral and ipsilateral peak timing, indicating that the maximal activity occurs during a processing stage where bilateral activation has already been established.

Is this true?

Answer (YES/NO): NO